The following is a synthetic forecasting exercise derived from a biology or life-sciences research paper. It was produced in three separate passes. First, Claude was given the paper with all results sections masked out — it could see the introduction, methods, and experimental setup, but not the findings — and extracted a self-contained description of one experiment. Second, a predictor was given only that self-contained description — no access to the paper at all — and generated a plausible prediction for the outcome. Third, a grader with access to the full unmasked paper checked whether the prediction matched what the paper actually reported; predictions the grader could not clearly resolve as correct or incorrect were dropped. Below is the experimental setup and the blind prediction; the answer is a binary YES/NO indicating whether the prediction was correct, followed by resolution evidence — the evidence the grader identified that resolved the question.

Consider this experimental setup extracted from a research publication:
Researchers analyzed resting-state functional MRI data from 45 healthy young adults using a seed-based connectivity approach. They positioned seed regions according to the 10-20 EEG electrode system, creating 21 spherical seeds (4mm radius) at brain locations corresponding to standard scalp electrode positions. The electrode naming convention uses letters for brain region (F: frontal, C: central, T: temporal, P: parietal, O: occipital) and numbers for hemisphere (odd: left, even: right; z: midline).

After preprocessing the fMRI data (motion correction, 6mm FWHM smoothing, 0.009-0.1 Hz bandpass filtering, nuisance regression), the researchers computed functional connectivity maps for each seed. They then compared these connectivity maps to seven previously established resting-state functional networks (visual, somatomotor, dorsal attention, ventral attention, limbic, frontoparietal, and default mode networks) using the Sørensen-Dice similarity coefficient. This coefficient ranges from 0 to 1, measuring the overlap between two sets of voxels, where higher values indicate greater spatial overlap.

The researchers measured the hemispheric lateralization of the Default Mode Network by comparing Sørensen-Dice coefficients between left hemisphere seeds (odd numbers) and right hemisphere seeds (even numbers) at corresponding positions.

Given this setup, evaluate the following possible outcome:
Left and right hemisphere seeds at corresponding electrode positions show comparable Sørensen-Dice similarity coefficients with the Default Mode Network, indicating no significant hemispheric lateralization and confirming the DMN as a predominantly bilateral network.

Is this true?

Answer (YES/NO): NO